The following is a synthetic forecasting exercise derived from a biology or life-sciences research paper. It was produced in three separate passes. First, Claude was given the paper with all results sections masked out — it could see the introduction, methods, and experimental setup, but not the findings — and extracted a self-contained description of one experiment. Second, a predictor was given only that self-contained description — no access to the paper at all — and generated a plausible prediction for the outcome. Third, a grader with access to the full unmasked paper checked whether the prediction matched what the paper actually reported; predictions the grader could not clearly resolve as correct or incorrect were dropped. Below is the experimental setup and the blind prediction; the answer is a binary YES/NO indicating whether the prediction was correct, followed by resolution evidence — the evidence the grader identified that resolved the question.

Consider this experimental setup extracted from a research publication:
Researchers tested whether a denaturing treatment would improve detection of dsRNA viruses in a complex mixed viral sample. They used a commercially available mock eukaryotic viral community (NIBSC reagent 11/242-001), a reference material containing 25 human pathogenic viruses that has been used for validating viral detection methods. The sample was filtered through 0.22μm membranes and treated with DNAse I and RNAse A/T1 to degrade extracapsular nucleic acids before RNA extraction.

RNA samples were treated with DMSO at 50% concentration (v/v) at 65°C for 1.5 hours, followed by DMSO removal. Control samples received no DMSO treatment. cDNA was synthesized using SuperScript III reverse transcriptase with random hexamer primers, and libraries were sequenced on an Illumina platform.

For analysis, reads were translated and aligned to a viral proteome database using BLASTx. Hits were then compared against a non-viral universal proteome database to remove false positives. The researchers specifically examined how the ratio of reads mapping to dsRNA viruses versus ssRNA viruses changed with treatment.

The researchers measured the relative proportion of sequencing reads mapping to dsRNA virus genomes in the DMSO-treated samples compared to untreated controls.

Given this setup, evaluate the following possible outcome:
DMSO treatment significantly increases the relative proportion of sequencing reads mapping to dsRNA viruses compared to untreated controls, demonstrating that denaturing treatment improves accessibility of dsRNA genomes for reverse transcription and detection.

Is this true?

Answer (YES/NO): YES